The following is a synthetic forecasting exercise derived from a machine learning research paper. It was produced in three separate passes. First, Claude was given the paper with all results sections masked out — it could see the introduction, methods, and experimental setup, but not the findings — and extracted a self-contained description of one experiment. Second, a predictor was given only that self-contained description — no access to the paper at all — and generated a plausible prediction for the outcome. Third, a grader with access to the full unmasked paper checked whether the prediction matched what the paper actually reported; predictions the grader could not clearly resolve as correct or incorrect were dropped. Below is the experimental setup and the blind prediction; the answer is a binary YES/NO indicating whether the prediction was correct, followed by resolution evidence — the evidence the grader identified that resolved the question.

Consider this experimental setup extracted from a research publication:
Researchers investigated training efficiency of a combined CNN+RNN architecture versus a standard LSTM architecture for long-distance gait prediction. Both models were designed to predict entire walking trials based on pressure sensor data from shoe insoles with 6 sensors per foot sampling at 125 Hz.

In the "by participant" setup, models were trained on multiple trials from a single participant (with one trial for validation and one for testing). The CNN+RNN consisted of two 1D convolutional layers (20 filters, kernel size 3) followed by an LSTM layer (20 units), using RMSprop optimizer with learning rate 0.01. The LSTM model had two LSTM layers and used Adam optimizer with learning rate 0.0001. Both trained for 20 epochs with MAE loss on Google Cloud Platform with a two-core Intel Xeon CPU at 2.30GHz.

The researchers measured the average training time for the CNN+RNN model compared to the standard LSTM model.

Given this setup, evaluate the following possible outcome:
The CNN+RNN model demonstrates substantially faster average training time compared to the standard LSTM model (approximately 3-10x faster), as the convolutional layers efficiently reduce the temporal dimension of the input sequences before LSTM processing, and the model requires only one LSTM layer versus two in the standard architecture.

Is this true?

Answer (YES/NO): NO